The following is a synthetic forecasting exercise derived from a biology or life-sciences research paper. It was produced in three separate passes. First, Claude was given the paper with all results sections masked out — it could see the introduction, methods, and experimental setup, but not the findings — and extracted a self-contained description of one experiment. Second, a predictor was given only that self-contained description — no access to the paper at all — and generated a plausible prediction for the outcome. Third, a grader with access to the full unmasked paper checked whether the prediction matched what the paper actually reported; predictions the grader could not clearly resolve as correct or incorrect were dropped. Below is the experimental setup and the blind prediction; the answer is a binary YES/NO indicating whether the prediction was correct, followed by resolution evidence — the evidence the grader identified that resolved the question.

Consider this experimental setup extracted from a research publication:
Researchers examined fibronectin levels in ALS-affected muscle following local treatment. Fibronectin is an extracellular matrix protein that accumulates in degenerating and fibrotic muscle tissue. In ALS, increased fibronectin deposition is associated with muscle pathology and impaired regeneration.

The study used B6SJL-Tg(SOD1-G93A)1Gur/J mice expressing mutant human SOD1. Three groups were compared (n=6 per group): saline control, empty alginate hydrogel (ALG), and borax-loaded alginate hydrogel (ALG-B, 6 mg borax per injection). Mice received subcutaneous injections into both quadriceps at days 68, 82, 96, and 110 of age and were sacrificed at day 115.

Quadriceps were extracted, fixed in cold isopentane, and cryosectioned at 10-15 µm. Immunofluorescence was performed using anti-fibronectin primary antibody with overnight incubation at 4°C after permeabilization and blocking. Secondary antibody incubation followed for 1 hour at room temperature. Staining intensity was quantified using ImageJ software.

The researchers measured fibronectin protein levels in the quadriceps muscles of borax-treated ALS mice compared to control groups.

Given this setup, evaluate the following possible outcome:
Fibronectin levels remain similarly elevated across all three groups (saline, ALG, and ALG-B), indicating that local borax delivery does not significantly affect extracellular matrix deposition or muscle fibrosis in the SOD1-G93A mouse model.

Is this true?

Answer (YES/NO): NO